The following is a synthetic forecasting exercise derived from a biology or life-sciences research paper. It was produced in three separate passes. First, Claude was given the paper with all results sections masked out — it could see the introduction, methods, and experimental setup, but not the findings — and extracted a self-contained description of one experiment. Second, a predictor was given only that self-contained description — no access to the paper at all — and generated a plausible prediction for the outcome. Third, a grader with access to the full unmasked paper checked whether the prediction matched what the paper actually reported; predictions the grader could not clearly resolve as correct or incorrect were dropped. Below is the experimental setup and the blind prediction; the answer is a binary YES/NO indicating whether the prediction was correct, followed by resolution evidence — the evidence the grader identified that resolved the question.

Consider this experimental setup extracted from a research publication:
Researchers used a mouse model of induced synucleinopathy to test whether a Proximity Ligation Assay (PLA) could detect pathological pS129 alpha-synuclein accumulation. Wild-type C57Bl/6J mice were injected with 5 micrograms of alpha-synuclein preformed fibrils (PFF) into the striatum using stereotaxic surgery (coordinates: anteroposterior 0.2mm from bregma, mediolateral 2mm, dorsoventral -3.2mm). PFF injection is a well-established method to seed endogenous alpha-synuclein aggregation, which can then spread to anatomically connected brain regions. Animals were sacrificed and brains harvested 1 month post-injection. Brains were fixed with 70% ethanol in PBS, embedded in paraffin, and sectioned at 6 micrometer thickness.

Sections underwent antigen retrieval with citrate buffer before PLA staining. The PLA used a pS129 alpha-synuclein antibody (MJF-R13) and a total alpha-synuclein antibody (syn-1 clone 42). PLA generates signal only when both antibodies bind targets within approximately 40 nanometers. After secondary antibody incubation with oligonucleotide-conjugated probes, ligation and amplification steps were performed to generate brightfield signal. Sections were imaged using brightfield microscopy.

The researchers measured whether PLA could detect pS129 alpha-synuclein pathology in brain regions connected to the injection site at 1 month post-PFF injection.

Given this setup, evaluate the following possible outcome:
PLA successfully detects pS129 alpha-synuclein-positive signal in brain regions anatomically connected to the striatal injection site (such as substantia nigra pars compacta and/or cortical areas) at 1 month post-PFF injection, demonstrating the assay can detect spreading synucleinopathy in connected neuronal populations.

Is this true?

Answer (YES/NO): YES